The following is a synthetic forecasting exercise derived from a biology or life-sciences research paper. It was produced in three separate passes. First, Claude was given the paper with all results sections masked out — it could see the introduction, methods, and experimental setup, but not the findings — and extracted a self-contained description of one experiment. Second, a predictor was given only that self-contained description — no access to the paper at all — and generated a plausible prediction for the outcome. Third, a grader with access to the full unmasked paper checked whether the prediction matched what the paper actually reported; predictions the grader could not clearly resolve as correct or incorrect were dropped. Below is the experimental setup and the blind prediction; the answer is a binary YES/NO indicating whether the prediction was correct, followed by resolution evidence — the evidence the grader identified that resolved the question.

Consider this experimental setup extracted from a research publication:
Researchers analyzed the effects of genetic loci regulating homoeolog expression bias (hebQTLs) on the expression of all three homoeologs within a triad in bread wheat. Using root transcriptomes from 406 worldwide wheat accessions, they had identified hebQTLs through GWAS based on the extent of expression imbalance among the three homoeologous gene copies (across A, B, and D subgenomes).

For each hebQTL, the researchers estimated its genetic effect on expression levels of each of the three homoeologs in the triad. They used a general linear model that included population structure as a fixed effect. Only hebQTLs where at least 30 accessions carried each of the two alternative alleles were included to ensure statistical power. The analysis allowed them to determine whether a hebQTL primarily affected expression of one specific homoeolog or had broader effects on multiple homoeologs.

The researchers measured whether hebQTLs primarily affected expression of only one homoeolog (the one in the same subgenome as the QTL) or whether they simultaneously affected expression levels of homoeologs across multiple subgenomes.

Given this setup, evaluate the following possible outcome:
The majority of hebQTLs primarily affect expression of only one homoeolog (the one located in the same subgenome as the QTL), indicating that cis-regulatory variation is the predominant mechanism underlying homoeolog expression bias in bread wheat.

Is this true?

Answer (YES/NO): NO